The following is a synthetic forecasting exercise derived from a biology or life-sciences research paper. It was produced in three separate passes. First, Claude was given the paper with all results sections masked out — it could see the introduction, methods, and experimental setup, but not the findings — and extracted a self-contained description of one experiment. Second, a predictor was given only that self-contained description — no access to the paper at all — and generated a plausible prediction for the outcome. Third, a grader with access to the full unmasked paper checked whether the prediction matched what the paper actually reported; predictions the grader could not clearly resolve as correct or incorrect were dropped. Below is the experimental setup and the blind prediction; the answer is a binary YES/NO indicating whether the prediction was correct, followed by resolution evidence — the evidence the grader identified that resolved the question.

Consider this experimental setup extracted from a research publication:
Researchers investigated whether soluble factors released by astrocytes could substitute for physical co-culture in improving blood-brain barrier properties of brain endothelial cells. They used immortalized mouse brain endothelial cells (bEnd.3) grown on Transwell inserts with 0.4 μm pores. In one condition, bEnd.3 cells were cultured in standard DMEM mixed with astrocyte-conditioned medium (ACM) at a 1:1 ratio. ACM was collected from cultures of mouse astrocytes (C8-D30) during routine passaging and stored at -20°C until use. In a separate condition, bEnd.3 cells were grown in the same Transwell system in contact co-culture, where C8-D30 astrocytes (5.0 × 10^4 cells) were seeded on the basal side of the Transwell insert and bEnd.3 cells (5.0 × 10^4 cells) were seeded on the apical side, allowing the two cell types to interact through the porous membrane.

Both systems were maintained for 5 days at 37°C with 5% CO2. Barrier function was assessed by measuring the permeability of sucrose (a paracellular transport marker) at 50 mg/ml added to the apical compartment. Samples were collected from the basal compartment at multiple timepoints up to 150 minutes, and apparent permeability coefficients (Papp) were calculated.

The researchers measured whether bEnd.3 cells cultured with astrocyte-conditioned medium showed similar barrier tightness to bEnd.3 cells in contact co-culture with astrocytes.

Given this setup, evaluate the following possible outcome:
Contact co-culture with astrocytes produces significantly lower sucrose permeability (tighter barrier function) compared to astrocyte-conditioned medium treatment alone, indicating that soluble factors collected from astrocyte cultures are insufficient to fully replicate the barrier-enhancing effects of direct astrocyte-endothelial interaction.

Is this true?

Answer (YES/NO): YES